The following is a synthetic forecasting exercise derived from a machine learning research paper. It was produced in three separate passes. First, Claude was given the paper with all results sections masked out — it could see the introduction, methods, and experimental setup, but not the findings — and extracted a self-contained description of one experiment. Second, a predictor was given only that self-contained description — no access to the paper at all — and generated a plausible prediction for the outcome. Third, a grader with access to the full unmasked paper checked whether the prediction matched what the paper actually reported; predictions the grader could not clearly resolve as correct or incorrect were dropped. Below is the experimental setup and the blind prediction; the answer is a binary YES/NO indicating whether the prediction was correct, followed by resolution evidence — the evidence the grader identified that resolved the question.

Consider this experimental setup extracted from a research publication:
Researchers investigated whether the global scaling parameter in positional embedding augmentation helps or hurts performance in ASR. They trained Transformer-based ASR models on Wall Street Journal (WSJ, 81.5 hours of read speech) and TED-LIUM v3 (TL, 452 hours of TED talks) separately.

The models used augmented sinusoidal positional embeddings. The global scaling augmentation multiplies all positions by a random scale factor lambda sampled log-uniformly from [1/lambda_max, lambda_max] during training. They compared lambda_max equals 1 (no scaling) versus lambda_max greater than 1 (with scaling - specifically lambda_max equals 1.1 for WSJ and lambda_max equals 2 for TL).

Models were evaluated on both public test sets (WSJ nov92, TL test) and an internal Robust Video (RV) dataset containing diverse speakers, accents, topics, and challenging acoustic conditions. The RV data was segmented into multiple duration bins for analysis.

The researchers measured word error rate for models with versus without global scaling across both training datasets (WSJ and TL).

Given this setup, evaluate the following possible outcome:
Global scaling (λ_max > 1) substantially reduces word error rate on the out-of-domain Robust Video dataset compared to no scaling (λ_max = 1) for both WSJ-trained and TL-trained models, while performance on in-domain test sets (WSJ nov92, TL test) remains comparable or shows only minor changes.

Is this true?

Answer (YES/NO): NO